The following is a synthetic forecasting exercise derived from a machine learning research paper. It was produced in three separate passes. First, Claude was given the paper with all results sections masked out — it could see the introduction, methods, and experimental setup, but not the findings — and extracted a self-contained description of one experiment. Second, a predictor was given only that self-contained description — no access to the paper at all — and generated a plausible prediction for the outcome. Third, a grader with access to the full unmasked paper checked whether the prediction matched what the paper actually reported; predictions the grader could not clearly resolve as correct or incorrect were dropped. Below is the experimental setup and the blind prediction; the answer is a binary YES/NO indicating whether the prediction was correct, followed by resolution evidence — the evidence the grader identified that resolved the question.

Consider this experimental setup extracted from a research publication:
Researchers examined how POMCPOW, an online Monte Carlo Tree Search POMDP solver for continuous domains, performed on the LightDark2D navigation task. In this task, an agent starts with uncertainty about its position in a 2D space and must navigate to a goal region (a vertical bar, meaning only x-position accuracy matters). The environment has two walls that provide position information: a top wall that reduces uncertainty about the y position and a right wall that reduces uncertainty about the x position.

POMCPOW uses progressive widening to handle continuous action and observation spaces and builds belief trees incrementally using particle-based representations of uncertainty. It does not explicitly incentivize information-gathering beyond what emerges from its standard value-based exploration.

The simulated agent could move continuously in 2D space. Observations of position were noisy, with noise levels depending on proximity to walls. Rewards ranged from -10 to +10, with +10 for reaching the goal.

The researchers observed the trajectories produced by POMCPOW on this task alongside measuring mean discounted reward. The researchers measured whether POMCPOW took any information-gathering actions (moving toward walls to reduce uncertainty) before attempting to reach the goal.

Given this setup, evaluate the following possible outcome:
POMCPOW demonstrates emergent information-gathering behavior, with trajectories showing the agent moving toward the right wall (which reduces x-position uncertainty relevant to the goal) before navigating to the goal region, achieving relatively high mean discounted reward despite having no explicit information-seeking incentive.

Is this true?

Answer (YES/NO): NO